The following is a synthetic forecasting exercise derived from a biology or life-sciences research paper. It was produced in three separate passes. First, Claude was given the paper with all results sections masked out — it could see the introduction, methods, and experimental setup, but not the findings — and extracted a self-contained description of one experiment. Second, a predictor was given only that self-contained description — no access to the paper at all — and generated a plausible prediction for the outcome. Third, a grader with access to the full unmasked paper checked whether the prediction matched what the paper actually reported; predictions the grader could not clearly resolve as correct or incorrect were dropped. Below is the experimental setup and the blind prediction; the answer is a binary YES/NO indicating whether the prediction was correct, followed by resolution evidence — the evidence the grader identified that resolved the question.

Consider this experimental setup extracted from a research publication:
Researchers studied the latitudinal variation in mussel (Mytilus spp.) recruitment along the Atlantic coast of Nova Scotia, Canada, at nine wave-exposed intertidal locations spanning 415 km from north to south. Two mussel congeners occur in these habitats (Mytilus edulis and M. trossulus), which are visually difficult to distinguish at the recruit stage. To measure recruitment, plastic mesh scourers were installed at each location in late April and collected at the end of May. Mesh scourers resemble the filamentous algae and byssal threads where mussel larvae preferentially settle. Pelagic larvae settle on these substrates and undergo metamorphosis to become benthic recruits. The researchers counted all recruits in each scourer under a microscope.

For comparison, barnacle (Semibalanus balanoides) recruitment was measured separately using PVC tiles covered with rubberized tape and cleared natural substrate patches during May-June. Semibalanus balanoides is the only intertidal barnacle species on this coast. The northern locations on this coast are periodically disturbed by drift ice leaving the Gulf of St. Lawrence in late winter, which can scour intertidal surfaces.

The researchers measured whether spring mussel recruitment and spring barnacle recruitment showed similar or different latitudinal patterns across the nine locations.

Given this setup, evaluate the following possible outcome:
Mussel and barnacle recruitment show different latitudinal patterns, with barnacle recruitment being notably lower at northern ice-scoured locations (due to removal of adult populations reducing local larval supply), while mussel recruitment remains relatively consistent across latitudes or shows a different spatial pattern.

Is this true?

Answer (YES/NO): NO